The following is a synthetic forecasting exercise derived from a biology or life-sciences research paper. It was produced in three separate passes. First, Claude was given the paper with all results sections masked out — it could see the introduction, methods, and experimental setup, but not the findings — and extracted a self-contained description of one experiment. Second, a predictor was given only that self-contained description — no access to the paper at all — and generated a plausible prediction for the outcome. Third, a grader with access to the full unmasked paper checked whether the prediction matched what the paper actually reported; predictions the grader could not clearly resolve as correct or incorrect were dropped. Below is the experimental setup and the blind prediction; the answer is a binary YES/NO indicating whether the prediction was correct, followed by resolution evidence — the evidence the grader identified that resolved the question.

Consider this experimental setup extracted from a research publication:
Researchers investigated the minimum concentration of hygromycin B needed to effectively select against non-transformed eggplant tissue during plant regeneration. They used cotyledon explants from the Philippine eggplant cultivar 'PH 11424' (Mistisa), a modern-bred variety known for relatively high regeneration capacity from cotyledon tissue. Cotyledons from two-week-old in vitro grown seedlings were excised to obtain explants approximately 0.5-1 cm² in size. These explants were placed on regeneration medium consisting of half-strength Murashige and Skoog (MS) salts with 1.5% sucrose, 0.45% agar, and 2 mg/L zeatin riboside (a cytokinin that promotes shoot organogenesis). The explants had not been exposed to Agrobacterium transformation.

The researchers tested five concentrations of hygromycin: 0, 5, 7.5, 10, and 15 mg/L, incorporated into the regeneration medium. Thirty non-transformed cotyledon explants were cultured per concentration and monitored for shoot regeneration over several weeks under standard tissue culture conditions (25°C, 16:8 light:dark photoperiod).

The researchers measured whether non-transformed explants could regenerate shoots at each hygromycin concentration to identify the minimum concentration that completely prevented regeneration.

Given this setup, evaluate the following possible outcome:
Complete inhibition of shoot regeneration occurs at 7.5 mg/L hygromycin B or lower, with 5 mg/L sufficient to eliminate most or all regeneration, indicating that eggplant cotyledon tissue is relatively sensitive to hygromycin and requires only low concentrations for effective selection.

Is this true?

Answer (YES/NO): NO